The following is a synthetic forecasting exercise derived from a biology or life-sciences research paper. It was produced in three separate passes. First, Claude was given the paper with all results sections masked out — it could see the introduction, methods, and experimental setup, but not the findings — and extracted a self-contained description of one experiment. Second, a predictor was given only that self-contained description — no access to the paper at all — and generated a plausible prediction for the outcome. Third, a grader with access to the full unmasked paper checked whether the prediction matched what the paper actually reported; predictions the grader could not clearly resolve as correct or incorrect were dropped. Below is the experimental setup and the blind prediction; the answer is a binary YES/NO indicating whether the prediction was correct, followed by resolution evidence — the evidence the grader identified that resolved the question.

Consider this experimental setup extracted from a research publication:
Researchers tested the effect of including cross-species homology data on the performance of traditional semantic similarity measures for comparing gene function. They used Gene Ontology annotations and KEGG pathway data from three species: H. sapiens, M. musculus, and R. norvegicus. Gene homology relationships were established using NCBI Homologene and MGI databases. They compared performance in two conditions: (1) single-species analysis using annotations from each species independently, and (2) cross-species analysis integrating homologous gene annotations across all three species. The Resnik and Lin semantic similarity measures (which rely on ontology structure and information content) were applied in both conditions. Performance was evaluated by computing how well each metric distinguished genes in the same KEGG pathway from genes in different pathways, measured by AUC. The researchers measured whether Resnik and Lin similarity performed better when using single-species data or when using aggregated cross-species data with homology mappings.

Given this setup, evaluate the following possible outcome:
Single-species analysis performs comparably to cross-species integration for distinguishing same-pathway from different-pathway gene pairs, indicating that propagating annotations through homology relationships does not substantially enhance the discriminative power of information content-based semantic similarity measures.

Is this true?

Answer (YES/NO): NO